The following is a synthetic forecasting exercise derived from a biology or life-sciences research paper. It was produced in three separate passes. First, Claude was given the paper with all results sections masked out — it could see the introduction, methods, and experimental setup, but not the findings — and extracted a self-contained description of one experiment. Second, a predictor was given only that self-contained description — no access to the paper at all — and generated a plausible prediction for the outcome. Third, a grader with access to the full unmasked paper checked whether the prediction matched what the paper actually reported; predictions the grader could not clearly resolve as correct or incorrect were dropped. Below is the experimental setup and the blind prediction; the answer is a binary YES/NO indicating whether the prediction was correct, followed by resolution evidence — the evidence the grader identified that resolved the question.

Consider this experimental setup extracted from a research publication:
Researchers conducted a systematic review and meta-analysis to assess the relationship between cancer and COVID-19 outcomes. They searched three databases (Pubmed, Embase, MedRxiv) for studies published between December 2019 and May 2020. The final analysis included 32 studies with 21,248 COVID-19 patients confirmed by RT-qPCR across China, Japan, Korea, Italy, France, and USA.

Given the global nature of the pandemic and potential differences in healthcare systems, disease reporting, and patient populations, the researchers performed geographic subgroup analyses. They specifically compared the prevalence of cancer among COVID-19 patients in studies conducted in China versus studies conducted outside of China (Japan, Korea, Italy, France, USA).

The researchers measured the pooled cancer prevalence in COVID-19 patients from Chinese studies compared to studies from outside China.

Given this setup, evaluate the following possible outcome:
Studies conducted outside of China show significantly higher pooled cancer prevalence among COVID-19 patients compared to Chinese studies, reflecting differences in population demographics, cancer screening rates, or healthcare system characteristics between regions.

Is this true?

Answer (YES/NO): YES